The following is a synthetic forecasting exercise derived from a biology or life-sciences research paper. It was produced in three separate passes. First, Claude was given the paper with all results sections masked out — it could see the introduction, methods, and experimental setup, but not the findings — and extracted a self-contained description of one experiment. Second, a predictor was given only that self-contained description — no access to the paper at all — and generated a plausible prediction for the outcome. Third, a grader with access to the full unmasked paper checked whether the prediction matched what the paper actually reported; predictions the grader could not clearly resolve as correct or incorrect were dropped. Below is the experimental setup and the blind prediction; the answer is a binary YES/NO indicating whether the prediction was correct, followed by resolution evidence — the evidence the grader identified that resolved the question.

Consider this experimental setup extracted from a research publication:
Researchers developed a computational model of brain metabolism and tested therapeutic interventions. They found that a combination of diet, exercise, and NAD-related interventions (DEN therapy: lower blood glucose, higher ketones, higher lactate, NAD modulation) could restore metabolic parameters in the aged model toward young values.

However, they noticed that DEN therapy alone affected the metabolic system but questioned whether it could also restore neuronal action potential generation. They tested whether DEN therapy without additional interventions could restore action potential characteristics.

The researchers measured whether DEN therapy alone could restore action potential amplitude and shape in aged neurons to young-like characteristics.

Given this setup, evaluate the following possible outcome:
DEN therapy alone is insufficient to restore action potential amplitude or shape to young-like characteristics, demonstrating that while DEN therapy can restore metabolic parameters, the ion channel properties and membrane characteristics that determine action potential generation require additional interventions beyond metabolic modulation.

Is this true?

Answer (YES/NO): YES